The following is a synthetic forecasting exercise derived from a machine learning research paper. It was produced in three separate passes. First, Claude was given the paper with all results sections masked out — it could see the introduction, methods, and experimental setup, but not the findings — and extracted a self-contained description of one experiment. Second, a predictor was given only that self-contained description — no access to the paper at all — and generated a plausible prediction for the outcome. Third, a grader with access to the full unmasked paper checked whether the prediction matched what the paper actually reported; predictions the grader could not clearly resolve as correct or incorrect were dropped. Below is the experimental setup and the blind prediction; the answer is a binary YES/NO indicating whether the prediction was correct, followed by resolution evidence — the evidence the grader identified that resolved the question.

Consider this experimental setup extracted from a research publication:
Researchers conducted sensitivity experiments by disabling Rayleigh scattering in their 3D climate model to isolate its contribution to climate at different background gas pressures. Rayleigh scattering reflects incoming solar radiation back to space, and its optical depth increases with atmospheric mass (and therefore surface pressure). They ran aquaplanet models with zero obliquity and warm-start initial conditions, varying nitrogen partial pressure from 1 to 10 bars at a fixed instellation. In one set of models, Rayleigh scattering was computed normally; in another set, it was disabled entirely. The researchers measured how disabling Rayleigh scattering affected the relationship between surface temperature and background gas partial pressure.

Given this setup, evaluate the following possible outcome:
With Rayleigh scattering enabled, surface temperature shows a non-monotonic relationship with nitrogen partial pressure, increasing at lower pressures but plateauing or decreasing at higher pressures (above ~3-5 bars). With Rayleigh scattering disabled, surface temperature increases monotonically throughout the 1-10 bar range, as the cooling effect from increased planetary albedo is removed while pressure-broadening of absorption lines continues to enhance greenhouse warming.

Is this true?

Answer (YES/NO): YES